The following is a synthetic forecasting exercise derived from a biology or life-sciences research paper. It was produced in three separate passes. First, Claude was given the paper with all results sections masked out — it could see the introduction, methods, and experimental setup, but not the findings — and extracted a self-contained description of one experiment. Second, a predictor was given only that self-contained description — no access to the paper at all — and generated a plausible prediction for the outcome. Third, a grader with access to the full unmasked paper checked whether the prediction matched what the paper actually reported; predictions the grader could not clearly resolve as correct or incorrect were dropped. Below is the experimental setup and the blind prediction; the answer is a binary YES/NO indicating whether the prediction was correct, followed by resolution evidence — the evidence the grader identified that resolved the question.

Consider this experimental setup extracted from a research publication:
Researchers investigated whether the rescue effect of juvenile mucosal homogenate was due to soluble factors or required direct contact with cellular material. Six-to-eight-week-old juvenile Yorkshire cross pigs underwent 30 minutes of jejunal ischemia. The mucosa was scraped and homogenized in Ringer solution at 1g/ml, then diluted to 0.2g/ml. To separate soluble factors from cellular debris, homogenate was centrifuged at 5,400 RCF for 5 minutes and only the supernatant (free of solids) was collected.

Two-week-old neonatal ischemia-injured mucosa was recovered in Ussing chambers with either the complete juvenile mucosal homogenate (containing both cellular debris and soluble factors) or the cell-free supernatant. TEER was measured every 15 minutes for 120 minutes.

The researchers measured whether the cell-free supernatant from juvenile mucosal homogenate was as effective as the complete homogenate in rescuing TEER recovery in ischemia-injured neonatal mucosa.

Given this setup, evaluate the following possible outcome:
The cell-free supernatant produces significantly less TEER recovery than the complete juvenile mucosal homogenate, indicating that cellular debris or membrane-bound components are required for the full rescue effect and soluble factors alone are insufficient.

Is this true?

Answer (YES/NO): YES